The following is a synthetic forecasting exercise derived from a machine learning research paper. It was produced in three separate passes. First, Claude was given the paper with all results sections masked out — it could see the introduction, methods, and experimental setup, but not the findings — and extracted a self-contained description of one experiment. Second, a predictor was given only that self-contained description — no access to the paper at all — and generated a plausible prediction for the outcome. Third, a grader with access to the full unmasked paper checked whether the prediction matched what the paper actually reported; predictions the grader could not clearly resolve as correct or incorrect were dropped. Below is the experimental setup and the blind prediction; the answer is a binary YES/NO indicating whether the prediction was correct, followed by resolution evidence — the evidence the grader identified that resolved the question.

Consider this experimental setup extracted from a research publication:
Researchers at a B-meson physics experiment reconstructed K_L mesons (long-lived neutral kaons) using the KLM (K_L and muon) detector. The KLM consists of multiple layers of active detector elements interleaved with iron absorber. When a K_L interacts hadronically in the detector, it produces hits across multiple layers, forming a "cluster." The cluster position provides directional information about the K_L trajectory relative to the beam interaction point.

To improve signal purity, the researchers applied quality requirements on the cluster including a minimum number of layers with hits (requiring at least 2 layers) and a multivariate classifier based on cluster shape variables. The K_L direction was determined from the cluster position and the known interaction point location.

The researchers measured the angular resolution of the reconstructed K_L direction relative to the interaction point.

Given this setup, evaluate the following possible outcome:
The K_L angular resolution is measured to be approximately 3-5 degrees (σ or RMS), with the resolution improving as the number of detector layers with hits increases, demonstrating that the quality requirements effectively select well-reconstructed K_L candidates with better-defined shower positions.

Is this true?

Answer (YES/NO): NO